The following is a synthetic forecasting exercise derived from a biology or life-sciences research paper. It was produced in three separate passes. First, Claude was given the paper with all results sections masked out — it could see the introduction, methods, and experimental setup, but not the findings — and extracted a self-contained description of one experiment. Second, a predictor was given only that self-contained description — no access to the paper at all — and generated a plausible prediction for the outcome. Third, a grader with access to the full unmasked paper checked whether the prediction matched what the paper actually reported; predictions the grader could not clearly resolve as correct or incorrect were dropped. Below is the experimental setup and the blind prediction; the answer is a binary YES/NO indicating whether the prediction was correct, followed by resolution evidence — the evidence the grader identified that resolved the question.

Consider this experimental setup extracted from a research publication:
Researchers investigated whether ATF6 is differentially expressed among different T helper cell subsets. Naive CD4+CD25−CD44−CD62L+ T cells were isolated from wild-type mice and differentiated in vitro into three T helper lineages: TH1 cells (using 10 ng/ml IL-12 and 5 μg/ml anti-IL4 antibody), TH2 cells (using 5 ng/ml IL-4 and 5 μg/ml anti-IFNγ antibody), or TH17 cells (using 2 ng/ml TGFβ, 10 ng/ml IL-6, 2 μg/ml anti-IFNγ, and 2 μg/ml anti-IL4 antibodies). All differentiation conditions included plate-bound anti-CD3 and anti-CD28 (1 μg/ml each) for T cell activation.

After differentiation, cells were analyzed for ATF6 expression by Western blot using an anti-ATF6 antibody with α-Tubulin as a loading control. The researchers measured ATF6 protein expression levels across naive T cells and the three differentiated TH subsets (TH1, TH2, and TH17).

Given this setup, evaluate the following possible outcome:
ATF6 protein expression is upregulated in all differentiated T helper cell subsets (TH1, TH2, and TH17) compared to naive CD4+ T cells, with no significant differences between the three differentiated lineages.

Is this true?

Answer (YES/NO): NO